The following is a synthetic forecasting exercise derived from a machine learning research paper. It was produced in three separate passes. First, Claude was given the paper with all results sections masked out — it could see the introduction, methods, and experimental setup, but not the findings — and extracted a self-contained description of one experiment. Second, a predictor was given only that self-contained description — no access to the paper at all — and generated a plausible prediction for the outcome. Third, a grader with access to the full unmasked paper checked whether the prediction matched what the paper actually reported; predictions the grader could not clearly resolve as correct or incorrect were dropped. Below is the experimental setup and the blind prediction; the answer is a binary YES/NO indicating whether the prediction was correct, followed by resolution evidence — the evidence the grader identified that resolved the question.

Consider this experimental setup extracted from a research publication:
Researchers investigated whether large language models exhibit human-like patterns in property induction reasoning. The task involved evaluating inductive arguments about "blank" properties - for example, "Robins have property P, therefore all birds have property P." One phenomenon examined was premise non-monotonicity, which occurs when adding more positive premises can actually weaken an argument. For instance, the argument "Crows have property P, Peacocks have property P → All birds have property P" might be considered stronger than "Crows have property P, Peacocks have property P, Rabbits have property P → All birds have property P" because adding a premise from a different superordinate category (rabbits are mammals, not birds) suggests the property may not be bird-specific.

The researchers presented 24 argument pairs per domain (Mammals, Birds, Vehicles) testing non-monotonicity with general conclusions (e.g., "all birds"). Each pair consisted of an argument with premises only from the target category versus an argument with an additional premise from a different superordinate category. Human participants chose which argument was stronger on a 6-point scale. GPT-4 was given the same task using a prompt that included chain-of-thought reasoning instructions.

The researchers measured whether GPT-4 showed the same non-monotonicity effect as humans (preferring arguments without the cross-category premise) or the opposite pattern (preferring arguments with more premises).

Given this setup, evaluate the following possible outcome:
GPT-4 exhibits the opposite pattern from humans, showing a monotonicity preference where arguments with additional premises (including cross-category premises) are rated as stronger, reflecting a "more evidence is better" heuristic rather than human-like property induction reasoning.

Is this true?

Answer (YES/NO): NO